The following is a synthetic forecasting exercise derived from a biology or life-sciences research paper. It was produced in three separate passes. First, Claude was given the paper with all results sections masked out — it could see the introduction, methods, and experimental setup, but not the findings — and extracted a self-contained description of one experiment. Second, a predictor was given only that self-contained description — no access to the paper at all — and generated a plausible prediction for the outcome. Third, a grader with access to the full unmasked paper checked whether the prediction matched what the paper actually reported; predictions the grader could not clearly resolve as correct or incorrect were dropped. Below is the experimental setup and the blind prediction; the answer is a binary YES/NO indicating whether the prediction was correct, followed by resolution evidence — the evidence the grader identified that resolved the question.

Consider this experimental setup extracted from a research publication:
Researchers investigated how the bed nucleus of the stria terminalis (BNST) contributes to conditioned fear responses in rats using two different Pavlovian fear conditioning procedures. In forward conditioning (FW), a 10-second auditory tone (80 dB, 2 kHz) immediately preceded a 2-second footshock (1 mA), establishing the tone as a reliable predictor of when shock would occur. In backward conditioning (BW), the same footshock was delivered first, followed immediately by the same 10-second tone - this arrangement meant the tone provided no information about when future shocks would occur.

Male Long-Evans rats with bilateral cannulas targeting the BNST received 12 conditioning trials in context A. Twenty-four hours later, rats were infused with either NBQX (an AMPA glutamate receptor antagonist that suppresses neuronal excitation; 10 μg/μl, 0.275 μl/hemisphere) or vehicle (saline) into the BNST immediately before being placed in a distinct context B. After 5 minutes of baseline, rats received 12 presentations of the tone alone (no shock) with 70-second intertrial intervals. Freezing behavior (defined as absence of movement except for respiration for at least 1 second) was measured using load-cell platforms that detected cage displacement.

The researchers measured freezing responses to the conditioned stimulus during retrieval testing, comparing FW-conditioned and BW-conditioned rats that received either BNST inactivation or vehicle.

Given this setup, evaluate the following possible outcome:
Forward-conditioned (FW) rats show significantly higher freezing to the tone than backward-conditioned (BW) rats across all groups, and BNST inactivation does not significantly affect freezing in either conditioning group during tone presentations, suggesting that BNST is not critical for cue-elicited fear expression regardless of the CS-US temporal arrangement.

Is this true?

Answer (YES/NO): NO